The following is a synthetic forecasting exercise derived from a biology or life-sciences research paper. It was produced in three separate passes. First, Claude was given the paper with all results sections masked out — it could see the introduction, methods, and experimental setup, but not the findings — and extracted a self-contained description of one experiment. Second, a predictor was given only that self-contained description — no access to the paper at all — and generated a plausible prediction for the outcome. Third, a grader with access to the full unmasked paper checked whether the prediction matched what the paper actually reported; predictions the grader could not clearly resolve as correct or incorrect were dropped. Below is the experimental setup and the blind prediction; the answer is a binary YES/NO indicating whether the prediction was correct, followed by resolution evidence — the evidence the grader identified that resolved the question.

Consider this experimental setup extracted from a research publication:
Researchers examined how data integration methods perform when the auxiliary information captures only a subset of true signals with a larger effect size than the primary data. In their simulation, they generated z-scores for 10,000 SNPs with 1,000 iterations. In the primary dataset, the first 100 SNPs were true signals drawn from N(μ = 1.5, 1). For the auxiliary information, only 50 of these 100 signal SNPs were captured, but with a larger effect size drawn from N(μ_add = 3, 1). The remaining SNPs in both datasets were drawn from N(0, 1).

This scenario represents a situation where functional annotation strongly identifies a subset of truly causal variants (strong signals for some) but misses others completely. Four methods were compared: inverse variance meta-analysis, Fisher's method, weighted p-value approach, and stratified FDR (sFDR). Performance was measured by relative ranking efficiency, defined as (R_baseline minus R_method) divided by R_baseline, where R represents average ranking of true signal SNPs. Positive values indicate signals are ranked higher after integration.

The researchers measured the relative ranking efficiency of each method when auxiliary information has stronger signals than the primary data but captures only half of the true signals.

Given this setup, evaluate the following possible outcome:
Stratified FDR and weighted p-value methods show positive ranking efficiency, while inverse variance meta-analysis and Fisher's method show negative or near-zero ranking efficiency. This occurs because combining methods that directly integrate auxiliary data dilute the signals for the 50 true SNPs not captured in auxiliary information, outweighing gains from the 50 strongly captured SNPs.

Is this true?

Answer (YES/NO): NO